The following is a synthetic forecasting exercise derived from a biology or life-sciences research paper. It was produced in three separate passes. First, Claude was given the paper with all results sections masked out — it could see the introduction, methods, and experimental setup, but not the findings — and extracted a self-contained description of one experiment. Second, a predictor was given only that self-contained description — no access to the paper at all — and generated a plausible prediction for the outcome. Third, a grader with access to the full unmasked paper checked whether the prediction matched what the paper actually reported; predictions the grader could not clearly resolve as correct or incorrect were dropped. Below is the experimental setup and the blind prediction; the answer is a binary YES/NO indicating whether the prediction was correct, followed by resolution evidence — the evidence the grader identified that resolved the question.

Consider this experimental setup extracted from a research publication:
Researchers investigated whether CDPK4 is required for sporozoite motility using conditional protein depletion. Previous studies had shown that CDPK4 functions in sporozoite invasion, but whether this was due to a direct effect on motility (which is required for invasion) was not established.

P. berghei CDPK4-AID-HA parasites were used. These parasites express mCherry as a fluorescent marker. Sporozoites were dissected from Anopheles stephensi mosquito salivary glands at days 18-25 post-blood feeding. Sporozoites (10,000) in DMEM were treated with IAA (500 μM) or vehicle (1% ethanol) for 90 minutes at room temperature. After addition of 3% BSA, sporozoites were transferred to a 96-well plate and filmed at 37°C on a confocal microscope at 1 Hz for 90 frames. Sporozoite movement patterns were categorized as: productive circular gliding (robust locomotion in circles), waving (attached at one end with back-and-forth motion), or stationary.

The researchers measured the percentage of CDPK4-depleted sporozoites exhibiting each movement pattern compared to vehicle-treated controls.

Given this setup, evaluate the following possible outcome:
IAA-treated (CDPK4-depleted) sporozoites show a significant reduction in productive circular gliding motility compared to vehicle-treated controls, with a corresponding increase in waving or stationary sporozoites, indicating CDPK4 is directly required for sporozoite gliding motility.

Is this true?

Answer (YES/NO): YES